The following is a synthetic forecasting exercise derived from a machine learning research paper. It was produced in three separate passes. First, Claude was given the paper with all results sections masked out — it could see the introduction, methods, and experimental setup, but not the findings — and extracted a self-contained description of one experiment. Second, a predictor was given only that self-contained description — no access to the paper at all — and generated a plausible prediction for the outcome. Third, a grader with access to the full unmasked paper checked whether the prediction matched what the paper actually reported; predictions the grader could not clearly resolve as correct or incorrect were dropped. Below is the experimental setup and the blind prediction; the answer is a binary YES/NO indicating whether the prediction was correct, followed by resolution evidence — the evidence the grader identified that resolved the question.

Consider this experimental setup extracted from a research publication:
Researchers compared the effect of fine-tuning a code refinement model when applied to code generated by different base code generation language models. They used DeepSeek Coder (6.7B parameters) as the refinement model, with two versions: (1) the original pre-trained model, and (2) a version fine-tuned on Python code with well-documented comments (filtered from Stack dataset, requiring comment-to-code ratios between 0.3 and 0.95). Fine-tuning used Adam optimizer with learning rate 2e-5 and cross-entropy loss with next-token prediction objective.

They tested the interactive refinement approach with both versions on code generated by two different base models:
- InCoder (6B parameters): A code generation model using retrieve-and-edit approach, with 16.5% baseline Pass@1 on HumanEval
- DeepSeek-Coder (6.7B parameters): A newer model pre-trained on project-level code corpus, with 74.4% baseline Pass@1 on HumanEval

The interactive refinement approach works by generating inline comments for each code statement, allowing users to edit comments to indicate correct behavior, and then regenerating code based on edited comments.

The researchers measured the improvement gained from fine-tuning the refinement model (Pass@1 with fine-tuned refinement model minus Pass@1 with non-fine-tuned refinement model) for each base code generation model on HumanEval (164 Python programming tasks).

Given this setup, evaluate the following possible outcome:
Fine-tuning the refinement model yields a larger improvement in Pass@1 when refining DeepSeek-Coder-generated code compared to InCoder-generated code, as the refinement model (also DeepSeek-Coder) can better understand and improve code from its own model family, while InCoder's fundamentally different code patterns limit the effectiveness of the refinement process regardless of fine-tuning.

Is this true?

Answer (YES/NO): NO